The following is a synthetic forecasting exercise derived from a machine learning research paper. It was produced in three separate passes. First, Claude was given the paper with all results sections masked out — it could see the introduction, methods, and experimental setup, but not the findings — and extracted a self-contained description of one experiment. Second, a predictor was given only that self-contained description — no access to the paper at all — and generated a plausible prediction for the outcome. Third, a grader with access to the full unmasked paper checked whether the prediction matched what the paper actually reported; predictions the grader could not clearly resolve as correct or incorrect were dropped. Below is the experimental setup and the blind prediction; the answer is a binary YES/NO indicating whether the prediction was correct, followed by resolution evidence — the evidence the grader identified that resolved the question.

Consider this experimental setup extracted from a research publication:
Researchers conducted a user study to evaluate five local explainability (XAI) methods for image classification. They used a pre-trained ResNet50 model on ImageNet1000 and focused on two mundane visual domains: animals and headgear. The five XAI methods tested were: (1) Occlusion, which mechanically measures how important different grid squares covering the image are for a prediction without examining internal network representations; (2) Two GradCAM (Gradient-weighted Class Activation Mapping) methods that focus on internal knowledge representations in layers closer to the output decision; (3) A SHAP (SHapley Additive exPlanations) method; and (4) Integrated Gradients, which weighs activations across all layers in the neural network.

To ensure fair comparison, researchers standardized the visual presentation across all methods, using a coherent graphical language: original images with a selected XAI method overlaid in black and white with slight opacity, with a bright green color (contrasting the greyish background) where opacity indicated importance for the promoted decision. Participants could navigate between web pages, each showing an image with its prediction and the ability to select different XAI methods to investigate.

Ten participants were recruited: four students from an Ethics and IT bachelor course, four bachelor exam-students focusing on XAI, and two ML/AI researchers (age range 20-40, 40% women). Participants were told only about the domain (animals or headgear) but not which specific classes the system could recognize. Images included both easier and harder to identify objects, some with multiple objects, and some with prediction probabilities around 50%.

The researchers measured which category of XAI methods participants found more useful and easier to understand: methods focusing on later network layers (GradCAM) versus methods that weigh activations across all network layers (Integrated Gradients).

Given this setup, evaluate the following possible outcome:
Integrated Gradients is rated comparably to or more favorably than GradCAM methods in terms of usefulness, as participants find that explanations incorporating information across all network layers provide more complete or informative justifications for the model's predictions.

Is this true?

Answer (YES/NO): NO